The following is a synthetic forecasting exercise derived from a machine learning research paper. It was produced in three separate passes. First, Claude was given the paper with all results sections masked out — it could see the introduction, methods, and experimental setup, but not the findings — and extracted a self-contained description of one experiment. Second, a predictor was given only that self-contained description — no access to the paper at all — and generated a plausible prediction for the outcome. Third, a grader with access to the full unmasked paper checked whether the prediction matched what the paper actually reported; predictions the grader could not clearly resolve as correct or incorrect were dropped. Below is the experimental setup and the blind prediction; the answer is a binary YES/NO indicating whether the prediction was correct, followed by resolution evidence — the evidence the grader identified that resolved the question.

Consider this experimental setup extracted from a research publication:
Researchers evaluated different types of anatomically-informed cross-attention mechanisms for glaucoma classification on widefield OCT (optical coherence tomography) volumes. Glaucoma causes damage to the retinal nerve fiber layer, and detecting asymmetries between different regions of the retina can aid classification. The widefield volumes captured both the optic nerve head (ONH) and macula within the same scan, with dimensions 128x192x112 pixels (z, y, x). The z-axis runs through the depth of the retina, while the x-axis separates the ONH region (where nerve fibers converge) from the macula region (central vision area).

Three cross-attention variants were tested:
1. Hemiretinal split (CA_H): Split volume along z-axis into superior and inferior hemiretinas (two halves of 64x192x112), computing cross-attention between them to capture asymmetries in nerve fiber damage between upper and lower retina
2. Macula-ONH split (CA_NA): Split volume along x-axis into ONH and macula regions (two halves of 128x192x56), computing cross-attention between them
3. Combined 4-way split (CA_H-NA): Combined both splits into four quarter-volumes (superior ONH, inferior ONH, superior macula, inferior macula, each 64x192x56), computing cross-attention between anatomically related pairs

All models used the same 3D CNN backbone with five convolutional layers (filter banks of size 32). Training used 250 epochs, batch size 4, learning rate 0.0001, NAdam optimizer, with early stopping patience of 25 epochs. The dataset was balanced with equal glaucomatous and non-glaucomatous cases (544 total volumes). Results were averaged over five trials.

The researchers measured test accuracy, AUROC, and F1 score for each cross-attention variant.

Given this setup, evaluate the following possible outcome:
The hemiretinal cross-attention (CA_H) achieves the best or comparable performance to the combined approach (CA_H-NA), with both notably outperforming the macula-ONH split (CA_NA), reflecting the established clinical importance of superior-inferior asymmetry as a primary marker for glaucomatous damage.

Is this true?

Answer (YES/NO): NO